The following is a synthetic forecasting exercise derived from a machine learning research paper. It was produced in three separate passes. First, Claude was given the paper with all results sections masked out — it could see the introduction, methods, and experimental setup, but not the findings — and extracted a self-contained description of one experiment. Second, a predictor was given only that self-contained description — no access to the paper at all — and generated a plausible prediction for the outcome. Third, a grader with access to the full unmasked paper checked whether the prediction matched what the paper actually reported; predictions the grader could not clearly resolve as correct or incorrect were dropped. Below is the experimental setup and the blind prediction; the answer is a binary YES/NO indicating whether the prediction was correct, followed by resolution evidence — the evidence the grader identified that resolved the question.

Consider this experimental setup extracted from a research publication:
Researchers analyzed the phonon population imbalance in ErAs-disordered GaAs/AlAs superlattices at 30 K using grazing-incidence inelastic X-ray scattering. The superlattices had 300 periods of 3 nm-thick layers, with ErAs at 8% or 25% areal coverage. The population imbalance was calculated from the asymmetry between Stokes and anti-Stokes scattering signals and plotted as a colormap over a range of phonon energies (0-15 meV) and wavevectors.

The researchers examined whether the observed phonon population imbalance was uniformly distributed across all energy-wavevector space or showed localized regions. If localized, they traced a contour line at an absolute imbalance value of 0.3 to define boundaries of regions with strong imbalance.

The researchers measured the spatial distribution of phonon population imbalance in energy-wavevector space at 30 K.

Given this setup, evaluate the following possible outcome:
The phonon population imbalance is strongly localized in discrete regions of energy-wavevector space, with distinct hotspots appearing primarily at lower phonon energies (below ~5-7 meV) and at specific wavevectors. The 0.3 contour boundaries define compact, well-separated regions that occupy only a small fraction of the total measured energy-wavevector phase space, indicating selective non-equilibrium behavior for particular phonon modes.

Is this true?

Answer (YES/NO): NO